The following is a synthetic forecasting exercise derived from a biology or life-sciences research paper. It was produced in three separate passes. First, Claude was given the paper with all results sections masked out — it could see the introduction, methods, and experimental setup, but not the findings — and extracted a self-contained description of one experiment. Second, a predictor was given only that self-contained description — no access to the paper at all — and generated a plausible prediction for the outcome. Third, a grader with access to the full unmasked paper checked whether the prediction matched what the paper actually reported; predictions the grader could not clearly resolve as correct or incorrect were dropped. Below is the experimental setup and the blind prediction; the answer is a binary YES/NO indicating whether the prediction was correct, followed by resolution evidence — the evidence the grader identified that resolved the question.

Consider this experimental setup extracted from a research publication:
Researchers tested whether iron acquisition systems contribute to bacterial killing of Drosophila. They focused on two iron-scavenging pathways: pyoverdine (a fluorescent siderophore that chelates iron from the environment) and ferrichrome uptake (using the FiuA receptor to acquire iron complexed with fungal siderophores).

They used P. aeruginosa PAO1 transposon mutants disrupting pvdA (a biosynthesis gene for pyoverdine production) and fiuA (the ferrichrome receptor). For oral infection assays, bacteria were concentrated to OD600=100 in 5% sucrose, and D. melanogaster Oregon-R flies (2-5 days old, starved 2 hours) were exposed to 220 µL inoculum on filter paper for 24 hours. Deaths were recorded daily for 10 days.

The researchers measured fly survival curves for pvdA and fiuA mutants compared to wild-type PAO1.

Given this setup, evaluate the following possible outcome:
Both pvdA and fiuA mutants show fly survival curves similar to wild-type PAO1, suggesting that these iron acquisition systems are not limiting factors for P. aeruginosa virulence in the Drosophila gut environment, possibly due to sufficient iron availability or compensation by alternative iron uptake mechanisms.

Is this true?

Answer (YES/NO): NO